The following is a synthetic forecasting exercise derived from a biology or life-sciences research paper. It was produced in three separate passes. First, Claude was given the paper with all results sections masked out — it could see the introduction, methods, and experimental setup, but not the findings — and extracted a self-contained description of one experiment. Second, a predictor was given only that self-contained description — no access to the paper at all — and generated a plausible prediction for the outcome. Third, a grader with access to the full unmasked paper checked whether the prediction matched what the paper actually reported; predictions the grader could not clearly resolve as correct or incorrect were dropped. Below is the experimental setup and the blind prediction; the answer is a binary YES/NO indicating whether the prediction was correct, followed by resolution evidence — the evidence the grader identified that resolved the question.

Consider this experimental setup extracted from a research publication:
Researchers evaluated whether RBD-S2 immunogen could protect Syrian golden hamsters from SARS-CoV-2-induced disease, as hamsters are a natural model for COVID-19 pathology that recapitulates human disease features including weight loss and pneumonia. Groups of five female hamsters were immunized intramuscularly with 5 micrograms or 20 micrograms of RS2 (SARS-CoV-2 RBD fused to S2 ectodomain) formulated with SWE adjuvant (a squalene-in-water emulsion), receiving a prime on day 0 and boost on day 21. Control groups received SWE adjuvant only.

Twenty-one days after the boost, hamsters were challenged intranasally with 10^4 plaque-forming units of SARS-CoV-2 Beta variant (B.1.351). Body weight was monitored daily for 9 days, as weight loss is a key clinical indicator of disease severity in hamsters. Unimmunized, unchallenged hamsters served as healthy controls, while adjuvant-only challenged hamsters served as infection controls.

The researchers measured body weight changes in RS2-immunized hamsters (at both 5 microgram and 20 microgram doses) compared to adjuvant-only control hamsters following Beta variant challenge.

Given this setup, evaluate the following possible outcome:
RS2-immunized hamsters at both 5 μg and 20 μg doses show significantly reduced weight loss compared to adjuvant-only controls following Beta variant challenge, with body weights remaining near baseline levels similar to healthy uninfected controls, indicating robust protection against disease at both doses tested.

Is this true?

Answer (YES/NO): YES